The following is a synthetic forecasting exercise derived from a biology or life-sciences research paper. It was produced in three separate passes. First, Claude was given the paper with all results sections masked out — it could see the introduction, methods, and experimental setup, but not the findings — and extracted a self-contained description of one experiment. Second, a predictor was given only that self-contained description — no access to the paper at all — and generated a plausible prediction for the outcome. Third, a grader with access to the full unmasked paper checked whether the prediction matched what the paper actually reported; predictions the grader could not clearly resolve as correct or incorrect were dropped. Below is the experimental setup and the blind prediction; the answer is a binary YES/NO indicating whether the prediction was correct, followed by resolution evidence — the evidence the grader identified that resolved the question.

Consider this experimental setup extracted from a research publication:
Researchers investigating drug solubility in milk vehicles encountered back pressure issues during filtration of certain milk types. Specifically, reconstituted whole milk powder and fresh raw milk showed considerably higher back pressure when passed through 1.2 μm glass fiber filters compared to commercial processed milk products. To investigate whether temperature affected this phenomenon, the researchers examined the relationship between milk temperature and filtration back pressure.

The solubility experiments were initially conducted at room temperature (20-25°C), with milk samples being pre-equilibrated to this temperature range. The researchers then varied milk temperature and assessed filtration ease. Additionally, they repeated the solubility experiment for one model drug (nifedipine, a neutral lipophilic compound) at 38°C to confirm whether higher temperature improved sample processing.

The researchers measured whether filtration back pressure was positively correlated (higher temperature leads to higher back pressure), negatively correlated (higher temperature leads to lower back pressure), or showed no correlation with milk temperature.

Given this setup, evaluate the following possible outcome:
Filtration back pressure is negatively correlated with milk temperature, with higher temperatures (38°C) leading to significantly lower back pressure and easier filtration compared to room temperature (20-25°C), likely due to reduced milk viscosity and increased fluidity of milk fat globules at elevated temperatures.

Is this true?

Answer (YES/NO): YES